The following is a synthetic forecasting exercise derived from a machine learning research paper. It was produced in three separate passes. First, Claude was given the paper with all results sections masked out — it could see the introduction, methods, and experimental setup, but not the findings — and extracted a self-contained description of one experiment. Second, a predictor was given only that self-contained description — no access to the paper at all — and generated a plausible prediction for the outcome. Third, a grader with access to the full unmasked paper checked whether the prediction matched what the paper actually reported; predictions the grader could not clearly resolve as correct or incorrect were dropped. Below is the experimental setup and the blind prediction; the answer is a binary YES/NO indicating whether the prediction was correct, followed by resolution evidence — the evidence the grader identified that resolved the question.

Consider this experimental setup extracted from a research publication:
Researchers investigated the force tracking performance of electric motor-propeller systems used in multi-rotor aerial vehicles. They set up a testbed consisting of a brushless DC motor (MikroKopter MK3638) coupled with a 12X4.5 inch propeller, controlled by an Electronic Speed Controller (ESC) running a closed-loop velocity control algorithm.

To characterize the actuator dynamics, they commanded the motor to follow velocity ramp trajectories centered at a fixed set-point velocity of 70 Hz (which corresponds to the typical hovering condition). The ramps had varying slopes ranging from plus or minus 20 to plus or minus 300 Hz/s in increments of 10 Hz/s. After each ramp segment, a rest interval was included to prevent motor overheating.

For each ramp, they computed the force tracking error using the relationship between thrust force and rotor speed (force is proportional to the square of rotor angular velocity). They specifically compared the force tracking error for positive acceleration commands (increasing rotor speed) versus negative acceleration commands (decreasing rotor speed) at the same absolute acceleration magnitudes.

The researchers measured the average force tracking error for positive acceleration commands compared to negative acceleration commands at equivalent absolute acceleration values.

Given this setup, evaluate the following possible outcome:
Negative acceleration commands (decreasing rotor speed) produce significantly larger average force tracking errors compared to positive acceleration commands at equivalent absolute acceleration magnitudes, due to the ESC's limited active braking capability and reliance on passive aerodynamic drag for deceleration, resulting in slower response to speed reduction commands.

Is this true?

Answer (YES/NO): YES